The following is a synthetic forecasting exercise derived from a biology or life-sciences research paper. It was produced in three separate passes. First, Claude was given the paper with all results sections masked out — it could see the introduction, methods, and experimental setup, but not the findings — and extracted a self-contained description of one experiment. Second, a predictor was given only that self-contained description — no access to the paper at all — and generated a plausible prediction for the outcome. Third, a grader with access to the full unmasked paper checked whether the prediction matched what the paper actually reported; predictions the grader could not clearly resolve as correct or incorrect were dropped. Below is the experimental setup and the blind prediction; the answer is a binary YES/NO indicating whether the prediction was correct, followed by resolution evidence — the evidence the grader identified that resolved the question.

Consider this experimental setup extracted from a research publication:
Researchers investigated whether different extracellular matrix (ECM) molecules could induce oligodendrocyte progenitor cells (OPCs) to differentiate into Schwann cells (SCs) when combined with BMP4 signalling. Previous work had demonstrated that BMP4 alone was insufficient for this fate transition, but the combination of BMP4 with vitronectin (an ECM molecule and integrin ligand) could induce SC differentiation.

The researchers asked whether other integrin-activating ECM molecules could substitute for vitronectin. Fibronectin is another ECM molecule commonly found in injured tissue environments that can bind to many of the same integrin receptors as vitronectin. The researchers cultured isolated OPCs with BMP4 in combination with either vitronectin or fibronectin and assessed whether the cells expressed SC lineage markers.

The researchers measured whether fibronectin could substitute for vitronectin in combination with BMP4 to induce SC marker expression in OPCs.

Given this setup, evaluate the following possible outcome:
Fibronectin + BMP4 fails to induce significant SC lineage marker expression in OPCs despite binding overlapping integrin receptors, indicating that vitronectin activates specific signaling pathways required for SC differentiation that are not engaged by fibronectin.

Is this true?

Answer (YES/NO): NO